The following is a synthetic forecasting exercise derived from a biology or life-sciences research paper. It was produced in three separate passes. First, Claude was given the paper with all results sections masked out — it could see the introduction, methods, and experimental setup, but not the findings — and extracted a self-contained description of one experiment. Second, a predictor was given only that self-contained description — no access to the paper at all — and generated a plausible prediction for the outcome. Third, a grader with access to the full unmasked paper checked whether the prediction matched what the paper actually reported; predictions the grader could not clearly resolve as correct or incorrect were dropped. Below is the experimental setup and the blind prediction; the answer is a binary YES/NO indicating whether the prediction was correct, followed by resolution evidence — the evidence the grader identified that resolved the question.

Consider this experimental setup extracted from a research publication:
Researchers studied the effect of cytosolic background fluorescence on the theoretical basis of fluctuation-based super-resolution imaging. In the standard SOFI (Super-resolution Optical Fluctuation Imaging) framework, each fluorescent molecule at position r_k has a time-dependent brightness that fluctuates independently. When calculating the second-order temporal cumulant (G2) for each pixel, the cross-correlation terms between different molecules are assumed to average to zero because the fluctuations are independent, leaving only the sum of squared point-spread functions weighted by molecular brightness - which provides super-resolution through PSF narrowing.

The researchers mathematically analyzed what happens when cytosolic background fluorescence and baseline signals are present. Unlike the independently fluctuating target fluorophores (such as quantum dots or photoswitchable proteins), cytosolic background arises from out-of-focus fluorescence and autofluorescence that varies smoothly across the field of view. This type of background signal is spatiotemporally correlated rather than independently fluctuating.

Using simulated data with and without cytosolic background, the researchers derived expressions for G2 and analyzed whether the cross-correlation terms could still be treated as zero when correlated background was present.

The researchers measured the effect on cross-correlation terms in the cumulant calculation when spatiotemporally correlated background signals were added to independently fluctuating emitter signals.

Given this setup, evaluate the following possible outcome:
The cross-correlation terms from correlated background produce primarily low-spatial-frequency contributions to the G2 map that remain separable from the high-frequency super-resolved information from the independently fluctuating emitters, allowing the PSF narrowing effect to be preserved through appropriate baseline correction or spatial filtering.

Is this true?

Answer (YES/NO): NO